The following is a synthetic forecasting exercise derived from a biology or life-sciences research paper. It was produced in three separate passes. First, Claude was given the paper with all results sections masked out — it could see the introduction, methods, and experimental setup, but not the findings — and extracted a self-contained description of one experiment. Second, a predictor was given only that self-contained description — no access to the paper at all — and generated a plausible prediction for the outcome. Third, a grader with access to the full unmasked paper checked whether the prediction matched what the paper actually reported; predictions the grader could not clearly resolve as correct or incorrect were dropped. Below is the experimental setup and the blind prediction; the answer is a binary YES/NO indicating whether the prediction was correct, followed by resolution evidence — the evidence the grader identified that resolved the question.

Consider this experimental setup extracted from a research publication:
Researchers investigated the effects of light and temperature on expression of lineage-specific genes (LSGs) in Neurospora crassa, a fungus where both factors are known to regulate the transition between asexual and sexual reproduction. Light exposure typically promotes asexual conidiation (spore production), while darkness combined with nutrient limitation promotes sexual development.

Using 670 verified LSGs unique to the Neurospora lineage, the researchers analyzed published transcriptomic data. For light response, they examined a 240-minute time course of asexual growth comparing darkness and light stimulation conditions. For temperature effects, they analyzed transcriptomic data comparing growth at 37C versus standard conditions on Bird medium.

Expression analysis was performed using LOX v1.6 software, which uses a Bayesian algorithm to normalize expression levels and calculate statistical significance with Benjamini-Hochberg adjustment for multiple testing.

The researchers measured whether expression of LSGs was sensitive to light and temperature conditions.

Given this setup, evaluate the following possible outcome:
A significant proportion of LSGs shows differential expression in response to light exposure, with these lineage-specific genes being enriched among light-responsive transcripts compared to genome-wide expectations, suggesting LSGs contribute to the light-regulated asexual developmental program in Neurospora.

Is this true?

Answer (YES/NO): YES